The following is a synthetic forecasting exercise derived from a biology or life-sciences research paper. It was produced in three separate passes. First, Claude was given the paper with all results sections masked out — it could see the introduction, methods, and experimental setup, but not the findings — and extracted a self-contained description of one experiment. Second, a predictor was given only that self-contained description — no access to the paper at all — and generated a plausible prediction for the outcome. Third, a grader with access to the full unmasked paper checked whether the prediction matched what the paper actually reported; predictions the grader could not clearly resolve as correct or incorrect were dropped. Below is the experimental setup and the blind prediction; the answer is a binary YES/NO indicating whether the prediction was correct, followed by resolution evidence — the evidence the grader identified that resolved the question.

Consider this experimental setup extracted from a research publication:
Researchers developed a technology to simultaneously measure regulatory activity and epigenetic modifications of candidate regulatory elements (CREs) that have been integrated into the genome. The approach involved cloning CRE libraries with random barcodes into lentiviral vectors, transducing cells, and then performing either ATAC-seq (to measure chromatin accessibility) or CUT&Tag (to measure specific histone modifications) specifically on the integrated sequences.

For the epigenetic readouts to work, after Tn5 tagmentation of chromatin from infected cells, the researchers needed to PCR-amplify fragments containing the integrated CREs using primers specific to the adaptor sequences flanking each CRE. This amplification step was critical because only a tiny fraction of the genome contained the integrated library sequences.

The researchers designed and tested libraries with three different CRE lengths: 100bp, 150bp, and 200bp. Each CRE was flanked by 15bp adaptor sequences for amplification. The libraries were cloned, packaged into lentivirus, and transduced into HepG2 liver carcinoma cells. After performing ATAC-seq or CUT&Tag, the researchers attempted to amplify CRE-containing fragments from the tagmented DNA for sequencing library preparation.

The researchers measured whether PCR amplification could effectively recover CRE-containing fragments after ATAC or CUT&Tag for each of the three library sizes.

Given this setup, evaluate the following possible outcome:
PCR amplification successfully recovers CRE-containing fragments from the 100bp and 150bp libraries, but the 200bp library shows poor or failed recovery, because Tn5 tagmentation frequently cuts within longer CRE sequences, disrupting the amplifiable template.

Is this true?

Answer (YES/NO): NO